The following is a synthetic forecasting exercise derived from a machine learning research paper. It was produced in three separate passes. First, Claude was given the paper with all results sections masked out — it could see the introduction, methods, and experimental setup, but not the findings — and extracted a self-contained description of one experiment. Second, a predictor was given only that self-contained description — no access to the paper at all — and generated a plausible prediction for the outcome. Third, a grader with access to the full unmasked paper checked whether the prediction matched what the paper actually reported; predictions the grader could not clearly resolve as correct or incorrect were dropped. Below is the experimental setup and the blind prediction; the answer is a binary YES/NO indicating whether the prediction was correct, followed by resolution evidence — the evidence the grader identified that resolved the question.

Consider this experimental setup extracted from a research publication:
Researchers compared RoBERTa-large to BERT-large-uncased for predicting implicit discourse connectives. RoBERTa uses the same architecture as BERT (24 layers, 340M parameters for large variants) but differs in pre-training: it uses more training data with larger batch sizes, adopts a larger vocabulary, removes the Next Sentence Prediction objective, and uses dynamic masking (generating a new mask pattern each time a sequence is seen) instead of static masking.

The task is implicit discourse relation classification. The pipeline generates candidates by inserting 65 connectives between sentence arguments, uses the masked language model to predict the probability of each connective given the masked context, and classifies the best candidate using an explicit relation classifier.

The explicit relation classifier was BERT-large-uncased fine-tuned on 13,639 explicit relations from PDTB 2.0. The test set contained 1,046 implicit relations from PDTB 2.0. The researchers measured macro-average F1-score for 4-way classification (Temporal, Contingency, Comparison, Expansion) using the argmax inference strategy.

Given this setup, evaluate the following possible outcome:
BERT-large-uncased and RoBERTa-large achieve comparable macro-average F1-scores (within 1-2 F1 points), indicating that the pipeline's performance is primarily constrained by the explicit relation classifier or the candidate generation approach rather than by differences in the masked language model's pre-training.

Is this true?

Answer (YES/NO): NO